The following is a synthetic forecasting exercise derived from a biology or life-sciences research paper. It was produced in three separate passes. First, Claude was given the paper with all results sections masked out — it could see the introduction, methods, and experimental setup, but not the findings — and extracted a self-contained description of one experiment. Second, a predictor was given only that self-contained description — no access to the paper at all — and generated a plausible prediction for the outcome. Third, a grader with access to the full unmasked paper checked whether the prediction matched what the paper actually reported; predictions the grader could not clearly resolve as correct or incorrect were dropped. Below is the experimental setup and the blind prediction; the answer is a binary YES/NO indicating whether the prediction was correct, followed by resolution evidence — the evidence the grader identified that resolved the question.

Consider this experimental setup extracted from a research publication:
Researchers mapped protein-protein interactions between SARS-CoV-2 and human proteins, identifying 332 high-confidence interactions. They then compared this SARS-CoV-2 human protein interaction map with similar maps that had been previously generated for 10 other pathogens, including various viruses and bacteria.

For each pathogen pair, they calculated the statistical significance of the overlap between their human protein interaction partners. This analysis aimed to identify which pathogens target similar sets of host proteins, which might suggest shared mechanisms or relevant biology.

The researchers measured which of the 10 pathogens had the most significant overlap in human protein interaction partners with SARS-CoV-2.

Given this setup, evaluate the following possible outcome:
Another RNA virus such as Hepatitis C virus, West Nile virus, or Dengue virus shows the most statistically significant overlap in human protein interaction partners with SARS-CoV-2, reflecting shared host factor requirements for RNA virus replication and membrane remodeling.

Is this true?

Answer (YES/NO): YES